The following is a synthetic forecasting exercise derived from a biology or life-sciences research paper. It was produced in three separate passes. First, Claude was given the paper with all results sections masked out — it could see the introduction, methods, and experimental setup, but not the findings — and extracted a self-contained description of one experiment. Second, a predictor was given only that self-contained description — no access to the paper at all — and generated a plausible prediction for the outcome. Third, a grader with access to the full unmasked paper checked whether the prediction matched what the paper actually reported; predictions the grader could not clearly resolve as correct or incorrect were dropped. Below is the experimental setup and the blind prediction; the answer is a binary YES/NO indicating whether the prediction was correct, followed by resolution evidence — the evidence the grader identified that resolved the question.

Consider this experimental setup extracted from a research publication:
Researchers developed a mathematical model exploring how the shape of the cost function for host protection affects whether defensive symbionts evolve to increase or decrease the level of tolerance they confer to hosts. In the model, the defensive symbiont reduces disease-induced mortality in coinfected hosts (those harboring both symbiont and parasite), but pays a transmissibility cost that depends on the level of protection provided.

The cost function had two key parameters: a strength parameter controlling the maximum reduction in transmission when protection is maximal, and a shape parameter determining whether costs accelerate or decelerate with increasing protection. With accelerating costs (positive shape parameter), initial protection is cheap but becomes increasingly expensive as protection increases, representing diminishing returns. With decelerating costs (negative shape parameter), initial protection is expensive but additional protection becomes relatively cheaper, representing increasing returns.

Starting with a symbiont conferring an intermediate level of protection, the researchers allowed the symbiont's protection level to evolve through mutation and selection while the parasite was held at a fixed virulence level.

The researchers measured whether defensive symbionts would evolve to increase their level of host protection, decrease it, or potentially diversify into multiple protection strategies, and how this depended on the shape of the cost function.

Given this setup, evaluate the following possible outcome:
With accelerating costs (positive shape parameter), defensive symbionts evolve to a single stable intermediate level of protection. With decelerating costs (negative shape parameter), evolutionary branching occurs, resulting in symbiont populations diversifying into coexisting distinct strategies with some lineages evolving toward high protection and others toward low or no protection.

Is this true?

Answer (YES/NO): NO